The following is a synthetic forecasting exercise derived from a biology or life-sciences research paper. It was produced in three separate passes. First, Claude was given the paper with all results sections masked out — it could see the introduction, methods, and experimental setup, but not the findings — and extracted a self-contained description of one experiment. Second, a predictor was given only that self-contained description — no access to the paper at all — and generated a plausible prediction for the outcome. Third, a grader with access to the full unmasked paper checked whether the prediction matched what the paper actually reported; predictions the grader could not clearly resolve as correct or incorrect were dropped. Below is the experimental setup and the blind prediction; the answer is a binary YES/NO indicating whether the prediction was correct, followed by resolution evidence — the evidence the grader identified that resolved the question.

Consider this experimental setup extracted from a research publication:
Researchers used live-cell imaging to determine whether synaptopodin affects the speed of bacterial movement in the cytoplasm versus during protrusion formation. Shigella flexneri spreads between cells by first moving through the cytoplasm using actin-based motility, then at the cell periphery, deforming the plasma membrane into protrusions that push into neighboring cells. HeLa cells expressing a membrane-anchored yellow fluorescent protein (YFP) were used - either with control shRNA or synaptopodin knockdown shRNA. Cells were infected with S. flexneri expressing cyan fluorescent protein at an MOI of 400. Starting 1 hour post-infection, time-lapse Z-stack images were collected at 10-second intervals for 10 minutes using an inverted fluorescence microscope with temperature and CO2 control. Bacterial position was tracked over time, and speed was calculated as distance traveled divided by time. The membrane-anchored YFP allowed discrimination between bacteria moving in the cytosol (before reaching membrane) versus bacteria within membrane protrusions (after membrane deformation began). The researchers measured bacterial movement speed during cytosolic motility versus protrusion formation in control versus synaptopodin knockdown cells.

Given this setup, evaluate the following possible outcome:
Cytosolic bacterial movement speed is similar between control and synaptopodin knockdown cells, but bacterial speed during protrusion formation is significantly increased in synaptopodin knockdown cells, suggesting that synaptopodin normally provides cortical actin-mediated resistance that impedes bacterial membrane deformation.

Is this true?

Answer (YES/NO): NO